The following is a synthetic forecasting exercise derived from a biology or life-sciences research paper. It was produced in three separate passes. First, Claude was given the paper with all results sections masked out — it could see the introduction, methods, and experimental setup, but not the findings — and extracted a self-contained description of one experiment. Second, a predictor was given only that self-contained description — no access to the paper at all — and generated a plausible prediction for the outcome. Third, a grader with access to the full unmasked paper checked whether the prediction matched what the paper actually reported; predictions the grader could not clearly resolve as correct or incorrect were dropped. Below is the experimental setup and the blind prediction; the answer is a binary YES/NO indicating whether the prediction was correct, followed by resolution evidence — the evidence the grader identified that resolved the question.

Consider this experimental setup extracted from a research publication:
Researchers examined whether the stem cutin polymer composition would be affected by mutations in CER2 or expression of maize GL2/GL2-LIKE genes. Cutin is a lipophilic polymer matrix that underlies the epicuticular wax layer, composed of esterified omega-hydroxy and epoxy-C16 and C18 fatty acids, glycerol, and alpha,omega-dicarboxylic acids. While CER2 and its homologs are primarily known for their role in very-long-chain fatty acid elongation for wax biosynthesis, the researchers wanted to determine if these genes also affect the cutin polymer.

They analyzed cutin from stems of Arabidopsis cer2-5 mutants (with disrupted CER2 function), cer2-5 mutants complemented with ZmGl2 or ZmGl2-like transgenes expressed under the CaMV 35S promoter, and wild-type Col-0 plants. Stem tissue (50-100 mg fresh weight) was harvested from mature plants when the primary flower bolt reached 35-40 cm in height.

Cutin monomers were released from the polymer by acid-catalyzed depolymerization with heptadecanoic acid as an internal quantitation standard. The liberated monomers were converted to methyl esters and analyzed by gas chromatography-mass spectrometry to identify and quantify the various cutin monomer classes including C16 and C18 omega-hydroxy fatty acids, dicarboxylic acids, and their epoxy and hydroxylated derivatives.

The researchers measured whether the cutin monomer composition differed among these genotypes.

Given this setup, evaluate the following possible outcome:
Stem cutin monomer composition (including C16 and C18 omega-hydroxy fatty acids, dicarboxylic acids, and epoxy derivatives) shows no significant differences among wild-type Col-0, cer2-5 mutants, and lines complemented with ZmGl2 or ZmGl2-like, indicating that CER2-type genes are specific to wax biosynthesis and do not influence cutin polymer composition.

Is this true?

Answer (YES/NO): YES